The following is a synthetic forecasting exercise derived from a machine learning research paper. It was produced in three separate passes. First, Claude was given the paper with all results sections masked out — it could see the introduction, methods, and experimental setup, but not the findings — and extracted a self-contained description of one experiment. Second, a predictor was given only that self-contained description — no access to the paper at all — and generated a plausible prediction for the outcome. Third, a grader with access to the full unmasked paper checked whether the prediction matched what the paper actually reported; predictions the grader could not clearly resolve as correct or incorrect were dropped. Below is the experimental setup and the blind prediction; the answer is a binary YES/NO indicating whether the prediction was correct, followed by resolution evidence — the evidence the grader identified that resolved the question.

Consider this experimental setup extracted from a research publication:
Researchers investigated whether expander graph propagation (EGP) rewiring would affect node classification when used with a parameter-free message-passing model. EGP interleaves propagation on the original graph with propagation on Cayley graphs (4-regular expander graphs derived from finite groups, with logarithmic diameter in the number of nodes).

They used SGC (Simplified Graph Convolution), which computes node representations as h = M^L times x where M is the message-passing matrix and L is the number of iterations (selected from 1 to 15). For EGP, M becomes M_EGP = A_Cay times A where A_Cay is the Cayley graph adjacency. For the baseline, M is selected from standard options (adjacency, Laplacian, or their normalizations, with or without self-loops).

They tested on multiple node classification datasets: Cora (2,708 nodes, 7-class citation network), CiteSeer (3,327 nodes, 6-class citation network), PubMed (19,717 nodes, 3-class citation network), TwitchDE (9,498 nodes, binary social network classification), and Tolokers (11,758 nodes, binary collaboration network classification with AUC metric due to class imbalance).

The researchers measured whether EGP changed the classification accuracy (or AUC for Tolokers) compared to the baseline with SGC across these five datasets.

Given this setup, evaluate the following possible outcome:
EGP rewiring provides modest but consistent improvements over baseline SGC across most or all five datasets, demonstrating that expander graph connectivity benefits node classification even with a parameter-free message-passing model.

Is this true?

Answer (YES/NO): NO